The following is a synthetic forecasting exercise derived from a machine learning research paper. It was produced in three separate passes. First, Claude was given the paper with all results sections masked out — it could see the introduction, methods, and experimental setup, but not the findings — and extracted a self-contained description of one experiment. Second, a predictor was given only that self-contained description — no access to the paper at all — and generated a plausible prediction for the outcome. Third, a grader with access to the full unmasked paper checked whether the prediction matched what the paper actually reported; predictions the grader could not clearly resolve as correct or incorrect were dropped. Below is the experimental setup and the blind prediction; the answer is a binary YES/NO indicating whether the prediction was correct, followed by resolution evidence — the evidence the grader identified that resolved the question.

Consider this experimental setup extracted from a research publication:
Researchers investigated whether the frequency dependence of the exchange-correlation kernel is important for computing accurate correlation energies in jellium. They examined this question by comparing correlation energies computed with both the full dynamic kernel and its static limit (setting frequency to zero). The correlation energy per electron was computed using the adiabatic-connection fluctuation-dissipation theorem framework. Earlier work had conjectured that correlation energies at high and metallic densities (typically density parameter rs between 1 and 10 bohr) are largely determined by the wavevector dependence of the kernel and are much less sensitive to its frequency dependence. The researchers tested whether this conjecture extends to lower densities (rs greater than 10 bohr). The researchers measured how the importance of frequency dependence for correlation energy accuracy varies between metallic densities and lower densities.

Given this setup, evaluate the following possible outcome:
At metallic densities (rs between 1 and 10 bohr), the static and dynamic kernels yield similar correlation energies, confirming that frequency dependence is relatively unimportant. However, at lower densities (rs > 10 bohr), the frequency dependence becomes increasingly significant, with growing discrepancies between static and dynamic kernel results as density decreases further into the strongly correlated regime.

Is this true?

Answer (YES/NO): YES